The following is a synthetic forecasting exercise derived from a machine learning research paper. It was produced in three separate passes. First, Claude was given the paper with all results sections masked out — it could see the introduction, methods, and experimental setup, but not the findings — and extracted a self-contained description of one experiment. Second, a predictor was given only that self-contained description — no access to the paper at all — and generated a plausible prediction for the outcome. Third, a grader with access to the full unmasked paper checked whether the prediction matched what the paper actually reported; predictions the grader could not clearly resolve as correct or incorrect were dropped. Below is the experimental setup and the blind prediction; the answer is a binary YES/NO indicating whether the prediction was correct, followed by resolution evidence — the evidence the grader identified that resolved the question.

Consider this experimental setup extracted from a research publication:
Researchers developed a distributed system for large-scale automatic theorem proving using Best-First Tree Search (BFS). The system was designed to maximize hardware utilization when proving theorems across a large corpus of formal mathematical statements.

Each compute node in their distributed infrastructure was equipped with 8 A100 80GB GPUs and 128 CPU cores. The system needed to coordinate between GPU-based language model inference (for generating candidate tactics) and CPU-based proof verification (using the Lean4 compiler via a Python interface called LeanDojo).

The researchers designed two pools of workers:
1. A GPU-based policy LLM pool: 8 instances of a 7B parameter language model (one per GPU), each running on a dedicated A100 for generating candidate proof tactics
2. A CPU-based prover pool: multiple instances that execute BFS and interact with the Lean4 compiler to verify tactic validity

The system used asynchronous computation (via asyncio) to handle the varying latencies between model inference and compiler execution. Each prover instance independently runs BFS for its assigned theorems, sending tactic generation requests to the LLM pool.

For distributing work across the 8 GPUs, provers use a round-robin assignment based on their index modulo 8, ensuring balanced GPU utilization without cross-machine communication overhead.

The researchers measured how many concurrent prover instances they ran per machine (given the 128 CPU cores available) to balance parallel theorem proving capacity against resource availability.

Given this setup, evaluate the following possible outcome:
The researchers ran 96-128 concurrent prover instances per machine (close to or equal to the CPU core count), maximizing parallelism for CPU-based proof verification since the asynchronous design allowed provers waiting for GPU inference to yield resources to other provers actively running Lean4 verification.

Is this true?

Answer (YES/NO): YES